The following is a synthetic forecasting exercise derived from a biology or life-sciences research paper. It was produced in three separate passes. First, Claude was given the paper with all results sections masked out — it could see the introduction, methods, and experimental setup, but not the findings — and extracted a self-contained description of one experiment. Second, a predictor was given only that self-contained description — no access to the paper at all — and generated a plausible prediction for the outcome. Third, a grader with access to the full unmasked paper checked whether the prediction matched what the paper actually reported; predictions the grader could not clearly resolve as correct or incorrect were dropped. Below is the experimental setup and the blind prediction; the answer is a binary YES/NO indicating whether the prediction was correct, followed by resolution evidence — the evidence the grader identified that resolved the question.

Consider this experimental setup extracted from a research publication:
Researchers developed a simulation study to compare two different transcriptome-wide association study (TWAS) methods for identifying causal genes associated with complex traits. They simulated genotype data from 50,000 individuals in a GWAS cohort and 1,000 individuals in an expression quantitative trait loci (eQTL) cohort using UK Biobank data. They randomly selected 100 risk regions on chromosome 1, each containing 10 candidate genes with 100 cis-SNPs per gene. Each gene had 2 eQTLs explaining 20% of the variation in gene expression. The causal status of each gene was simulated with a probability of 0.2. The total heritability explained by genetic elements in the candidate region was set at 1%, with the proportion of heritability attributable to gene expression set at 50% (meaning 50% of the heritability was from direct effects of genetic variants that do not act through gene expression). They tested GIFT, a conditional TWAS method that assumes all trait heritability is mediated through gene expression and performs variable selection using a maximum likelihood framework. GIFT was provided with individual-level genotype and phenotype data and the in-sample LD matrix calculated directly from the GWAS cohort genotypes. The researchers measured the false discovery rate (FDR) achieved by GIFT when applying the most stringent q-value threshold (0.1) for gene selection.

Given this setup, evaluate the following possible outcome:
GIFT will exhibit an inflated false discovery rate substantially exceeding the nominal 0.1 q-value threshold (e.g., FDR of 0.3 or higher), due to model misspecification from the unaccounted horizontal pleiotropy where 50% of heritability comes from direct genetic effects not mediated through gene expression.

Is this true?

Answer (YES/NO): YES